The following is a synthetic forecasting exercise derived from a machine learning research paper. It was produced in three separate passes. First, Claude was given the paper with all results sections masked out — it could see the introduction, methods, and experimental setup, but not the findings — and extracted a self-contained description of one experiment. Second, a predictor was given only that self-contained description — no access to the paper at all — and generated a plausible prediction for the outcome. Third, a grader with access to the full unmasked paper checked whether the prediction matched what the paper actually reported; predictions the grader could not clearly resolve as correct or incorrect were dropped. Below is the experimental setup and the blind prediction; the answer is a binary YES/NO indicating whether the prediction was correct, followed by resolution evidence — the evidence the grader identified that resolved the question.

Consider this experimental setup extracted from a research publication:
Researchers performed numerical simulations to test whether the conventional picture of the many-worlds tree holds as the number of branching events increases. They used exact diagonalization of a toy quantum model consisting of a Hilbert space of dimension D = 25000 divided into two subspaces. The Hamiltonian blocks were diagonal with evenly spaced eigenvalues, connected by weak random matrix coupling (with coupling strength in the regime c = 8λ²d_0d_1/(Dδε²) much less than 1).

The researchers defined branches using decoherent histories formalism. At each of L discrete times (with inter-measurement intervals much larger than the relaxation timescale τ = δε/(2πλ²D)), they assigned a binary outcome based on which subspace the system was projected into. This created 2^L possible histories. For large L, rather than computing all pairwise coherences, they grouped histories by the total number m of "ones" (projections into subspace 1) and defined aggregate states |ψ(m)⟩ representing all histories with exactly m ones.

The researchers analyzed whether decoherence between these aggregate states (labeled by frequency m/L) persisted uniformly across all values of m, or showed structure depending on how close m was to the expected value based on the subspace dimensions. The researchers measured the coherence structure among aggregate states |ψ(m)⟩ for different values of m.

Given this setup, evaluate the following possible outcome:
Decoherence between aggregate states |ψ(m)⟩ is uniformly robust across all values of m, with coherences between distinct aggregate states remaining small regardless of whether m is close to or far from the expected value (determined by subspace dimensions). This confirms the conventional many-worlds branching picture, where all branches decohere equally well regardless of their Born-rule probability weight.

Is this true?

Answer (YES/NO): NO